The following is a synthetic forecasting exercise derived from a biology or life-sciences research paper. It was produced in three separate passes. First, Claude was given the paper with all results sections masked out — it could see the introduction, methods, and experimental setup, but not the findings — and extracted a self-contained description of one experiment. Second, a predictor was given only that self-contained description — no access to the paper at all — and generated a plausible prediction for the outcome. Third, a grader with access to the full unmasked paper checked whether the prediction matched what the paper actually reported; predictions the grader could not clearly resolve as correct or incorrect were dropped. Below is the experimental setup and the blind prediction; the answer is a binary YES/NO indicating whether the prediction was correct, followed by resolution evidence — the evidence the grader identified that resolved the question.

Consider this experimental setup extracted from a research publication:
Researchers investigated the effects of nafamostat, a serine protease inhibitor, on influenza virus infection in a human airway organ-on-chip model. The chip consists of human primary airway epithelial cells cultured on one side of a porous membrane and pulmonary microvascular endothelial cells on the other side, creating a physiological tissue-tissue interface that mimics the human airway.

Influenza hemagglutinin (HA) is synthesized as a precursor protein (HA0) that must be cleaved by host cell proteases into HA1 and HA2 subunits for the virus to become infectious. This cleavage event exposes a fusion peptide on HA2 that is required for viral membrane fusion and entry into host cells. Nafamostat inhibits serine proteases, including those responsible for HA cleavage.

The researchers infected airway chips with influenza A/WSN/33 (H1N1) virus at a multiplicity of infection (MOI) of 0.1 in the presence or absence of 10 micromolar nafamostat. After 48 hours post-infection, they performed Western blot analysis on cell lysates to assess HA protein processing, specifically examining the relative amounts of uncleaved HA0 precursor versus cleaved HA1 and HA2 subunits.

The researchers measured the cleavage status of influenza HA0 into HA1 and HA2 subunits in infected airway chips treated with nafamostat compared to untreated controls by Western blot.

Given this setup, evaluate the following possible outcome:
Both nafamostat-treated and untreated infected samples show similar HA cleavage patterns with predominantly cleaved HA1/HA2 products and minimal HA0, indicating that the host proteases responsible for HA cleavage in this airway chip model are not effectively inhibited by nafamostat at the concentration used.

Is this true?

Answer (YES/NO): NO